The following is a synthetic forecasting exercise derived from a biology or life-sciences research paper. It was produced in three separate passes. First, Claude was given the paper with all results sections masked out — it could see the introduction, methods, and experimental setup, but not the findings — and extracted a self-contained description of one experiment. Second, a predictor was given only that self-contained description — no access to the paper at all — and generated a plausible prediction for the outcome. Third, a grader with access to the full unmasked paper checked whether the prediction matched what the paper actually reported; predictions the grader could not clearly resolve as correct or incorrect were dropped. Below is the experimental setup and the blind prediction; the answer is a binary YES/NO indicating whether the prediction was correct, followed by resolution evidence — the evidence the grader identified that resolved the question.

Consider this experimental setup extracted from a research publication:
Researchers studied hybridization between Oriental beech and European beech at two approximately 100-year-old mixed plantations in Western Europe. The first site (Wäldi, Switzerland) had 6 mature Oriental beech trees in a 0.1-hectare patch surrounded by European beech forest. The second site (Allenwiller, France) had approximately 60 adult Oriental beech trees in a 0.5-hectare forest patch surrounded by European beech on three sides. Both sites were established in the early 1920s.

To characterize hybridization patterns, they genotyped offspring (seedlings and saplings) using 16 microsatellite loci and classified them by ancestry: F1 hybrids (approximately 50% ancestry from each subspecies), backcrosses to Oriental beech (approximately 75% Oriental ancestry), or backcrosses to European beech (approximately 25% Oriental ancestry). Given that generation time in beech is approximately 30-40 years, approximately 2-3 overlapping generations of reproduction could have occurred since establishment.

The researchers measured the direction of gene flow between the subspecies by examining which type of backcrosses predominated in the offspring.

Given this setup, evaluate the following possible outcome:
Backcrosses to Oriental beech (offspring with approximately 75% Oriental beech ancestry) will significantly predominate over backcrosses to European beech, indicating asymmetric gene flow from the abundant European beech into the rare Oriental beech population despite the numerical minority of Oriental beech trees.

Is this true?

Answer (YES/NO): NO